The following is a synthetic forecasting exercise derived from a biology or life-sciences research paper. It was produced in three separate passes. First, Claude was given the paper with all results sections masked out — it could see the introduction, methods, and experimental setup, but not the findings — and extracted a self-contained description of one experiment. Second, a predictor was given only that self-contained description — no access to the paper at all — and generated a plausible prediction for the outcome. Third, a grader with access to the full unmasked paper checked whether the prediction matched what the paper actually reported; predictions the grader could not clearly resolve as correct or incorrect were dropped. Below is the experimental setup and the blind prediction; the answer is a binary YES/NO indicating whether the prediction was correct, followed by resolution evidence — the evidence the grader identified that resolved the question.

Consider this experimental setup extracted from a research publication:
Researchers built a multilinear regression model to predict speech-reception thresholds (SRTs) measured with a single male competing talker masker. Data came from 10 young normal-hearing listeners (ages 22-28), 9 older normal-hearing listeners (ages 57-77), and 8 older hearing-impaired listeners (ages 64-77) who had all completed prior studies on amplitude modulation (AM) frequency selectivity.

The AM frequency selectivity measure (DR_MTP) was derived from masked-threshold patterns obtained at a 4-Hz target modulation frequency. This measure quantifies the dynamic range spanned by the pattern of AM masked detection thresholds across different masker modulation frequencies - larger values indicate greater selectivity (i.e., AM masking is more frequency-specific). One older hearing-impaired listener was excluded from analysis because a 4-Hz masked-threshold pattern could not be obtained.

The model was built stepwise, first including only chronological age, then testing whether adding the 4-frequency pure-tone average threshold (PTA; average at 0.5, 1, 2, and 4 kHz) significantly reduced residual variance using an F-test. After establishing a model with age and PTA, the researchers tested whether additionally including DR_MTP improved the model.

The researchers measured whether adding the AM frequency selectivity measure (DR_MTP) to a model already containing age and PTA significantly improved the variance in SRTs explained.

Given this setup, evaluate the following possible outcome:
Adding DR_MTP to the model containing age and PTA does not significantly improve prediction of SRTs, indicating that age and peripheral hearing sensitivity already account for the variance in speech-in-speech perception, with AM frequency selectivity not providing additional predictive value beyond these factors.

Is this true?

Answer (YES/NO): NO